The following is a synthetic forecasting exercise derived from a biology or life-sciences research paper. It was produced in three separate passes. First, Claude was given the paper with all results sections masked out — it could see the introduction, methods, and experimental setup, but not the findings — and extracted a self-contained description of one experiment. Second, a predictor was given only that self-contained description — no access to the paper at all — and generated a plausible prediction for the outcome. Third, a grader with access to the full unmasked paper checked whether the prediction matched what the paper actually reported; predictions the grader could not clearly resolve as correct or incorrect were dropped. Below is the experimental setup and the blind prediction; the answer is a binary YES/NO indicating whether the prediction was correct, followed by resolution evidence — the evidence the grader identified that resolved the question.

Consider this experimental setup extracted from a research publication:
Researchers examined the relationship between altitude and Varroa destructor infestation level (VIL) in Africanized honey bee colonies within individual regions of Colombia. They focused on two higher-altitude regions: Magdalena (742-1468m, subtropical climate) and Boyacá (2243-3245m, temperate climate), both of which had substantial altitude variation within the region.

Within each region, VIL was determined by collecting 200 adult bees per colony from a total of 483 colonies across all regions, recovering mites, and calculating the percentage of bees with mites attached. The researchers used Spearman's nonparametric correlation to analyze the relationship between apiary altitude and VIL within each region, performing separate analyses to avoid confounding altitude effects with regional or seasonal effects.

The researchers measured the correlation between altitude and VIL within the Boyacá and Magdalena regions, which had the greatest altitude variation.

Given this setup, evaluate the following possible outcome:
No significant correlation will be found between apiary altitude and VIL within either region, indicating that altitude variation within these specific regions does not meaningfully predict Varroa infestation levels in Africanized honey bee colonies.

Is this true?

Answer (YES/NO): NO